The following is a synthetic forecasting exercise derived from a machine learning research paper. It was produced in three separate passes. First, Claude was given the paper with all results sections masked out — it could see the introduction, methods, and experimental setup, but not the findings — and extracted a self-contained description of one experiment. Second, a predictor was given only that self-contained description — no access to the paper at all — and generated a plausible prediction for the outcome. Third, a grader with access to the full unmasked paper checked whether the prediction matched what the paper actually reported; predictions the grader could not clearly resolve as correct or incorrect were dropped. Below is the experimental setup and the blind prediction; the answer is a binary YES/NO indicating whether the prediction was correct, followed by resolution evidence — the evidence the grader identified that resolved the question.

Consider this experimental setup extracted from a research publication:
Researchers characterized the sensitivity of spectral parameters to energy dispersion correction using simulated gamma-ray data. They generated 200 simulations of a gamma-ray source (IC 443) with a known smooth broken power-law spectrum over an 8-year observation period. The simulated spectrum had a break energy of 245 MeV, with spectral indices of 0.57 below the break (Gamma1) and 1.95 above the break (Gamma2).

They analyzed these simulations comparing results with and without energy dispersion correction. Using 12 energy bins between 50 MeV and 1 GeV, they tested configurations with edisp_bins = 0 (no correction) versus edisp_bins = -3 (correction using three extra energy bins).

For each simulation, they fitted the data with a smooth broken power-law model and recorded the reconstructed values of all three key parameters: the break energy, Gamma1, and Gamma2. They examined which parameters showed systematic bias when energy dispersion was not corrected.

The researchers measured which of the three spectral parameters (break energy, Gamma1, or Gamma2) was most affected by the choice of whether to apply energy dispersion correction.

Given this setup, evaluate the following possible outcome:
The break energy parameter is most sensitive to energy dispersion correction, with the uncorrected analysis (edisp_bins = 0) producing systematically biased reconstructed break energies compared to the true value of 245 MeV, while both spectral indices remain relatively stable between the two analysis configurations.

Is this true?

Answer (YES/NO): NO